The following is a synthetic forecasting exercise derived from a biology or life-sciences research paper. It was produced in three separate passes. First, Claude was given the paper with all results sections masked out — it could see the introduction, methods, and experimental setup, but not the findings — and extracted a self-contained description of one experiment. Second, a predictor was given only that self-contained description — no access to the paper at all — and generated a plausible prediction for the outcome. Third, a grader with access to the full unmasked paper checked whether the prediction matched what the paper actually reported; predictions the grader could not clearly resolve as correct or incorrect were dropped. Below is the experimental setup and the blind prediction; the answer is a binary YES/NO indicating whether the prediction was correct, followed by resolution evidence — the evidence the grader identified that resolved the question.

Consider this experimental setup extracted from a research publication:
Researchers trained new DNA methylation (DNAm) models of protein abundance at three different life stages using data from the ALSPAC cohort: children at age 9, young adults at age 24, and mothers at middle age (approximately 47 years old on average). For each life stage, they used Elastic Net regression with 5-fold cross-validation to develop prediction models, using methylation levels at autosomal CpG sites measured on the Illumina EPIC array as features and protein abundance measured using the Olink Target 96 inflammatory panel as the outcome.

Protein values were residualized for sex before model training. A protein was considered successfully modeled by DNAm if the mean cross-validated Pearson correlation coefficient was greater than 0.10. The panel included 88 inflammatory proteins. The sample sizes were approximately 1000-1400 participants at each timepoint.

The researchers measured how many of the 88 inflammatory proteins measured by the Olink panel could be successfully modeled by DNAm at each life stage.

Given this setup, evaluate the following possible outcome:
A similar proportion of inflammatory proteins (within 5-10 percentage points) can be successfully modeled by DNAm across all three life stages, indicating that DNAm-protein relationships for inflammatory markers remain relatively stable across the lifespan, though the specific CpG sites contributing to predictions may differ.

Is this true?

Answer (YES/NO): NO